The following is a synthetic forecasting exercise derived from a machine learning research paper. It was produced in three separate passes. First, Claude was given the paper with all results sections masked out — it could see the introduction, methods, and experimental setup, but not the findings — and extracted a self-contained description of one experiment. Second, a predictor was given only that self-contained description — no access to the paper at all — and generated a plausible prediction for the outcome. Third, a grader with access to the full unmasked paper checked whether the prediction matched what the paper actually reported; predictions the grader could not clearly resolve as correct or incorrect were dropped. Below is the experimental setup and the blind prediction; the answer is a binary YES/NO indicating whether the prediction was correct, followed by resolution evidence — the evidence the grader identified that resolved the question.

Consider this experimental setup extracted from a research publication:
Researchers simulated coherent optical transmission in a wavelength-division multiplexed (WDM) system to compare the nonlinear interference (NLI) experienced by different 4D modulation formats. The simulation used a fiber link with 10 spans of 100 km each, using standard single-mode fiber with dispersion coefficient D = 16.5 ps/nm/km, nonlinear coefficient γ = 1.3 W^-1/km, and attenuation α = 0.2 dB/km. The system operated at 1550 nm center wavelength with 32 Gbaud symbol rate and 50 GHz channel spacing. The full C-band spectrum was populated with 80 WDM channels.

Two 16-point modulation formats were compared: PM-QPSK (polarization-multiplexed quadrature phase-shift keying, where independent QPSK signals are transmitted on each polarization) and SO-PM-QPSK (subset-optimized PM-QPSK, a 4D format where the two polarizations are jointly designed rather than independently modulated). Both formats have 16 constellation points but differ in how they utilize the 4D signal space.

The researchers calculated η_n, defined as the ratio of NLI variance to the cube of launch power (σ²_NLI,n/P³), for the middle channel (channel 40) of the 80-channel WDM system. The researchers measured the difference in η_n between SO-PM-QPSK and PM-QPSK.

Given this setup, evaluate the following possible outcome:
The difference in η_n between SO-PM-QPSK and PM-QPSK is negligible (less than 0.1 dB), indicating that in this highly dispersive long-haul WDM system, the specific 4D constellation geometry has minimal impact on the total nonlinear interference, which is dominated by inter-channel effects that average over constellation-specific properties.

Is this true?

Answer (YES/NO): NO